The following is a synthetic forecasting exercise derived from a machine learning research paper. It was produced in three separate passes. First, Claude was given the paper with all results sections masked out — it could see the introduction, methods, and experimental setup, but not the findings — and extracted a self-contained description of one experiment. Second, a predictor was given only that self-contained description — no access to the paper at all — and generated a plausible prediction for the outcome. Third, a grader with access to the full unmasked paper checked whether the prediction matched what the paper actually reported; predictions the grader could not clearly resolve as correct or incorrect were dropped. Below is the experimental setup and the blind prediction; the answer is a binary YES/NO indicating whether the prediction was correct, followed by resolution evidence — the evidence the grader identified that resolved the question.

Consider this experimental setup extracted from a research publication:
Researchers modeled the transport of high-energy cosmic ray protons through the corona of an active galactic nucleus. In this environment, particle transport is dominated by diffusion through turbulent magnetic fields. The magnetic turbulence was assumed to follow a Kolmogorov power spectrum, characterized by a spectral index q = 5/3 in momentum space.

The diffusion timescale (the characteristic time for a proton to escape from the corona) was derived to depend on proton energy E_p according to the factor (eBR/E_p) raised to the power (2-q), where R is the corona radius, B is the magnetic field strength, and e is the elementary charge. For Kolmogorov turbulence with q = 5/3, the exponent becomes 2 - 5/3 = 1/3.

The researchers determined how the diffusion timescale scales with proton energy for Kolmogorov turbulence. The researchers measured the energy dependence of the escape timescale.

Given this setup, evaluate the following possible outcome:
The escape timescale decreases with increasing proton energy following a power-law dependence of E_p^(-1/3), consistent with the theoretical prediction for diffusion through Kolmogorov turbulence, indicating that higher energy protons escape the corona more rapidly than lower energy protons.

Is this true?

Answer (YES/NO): YES